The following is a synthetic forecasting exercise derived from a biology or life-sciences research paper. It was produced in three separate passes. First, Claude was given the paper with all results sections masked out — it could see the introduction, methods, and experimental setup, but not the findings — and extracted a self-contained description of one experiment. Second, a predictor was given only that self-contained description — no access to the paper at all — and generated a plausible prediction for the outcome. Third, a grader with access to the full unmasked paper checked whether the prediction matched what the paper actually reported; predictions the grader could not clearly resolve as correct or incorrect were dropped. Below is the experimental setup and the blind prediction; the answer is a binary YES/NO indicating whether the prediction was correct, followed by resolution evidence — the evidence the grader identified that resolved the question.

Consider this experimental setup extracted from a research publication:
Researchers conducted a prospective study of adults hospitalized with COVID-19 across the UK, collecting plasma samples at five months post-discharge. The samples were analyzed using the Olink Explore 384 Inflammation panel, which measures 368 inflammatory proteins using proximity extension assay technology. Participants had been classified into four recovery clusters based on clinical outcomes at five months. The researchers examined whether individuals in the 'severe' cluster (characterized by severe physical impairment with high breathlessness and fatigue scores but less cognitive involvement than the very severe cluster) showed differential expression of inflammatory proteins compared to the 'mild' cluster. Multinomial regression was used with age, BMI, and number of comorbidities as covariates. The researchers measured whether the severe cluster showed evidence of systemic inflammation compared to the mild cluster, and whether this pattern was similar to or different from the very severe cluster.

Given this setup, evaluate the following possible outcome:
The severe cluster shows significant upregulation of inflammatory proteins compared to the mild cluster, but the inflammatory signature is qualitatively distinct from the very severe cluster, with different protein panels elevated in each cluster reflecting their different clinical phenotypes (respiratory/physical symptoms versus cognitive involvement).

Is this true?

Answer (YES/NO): NO